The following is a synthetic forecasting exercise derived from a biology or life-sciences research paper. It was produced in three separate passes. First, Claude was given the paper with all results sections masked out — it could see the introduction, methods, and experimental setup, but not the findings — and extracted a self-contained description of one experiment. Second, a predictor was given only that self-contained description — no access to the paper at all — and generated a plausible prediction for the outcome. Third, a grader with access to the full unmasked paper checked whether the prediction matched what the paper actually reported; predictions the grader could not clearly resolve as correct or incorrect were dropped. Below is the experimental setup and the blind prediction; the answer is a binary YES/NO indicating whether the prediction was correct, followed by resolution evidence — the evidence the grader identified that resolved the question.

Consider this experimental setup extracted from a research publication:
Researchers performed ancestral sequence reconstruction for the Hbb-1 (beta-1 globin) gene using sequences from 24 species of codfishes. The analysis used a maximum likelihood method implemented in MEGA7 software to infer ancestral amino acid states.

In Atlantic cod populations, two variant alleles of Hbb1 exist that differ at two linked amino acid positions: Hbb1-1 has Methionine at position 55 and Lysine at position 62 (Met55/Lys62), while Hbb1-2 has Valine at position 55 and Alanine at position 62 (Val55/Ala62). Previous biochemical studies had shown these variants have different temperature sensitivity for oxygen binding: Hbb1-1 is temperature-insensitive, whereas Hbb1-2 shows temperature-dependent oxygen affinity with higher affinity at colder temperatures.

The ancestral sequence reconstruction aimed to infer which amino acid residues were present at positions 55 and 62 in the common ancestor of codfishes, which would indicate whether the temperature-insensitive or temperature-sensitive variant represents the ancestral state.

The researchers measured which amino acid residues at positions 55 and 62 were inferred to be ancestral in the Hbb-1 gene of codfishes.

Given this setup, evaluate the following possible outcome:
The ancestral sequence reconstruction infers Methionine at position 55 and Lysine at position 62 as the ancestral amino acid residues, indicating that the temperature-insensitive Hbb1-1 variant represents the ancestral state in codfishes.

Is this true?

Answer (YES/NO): YES